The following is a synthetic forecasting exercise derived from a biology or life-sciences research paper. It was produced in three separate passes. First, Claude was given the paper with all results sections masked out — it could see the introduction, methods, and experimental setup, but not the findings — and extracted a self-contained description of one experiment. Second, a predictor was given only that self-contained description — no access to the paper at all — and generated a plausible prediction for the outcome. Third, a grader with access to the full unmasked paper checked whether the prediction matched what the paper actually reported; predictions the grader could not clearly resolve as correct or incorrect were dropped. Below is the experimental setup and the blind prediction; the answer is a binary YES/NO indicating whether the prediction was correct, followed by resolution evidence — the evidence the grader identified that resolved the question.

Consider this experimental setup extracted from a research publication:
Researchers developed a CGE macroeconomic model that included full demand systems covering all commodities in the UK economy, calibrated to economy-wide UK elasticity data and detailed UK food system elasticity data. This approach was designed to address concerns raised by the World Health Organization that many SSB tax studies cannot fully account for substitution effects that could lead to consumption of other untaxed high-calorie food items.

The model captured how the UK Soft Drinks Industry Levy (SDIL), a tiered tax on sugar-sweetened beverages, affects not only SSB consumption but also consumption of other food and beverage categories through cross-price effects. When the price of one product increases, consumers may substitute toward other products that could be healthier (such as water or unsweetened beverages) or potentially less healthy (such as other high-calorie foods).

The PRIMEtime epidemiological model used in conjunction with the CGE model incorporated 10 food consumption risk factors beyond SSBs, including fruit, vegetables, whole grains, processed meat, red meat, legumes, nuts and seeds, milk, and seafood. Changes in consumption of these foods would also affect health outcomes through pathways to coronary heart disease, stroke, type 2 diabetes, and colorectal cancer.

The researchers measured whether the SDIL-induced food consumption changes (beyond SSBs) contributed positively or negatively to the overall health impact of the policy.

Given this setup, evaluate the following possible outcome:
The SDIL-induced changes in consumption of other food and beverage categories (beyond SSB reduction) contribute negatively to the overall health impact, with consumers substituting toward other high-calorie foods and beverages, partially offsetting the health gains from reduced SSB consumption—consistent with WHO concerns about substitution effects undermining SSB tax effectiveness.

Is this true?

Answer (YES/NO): YES